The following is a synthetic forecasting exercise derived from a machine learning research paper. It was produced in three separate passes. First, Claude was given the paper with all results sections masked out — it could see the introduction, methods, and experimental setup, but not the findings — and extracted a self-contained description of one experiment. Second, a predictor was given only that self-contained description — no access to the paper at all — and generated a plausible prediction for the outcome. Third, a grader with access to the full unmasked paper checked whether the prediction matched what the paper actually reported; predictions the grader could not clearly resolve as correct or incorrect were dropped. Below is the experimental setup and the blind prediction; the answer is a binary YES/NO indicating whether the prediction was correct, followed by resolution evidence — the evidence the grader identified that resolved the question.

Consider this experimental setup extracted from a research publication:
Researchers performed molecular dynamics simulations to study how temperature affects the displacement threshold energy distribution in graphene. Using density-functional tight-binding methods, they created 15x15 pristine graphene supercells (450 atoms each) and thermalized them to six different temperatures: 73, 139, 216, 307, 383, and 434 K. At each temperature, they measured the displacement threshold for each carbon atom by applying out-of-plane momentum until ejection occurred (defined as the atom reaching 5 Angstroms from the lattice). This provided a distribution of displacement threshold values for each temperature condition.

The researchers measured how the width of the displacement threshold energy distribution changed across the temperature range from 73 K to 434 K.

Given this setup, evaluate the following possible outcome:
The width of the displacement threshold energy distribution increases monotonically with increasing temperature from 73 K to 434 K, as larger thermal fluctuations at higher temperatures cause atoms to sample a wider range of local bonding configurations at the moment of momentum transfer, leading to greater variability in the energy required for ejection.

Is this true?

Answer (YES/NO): NO